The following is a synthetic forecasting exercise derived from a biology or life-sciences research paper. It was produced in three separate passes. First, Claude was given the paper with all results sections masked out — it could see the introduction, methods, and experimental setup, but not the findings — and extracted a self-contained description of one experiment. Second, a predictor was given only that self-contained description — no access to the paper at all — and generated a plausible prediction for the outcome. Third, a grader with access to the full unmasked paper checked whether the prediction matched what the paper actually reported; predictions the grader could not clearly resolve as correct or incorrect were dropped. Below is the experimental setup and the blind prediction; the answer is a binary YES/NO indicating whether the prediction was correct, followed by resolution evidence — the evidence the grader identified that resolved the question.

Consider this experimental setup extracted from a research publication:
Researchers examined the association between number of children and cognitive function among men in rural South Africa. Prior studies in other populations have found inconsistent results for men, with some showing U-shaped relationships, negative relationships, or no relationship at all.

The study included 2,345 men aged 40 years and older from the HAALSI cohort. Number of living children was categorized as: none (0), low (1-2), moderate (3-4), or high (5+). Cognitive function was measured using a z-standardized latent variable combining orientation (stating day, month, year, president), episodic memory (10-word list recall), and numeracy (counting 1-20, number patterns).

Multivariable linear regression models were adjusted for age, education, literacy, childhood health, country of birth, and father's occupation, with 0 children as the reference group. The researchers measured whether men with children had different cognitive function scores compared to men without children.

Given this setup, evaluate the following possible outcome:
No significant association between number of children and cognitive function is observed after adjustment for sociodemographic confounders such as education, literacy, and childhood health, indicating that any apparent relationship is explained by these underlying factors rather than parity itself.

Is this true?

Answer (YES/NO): NO